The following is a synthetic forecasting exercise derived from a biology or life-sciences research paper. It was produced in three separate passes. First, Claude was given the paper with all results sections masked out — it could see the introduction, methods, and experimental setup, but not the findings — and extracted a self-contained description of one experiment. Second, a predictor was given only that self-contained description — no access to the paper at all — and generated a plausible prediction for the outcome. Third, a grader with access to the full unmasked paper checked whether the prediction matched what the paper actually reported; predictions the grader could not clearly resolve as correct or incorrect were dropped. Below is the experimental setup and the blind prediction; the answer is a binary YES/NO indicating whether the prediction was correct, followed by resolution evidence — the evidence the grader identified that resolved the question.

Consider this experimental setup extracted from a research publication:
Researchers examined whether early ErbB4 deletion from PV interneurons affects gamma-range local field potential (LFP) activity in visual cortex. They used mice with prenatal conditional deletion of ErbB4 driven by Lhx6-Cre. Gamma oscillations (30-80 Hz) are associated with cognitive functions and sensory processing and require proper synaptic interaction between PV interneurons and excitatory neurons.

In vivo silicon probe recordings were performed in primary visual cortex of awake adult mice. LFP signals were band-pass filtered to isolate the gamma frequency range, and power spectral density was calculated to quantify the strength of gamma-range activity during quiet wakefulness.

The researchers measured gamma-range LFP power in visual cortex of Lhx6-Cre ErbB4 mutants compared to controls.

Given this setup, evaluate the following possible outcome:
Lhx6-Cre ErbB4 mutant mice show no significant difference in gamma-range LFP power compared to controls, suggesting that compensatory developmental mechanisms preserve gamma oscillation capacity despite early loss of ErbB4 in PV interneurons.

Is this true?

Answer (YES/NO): NO